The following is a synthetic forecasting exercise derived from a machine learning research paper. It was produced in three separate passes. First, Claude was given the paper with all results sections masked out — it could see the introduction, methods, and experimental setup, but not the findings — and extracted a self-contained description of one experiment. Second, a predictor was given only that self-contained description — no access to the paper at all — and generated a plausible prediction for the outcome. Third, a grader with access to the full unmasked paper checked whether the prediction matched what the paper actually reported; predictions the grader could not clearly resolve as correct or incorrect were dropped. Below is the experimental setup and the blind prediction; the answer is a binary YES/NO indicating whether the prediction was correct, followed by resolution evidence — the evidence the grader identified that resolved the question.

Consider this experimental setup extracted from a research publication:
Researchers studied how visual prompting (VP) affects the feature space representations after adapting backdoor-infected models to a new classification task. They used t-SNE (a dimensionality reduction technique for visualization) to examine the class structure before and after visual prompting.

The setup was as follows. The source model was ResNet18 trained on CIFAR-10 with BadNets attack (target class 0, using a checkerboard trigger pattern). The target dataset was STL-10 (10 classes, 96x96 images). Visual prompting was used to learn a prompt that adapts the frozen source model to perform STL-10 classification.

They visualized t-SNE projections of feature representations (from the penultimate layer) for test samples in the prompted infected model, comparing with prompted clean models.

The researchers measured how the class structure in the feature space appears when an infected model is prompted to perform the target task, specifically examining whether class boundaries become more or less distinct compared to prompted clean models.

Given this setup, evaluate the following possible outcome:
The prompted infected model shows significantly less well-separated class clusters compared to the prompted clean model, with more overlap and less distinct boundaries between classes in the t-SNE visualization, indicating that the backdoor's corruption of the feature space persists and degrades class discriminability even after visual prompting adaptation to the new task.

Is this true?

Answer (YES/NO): YES